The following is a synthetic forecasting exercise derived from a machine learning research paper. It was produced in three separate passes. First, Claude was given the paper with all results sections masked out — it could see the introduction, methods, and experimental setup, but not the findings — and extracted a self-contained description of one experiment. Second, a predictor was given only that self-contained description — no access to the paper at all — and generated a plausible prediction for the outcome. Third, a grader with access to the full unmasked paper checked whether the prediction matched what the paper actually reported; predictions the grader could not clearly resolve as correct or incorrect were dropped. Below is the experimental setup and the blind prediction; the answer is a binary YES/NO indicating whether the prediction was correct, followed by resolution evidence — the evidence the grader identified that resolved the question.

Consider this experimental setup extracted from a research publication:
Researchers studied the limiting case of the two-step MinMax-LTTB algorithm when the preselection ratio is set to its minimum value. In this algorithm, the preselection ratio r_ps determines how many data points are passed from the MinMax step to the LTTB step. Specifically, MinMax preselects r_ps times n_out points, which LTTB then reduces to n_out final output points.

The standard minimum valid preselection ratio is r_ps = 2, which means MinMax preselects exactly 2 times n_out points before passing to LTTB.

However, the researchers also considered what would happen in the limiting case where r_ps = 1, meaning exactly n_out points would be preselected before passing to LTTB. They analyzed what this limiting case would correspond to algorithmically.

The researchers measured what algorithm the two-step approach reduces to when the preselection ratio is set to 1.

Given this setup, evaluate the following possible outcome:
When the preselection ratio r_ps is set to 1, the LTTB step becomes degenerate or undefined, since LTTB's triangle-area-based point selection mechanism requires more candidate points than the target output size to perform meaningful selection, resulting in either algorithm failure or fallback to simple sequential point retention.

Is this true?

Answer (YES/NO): NO